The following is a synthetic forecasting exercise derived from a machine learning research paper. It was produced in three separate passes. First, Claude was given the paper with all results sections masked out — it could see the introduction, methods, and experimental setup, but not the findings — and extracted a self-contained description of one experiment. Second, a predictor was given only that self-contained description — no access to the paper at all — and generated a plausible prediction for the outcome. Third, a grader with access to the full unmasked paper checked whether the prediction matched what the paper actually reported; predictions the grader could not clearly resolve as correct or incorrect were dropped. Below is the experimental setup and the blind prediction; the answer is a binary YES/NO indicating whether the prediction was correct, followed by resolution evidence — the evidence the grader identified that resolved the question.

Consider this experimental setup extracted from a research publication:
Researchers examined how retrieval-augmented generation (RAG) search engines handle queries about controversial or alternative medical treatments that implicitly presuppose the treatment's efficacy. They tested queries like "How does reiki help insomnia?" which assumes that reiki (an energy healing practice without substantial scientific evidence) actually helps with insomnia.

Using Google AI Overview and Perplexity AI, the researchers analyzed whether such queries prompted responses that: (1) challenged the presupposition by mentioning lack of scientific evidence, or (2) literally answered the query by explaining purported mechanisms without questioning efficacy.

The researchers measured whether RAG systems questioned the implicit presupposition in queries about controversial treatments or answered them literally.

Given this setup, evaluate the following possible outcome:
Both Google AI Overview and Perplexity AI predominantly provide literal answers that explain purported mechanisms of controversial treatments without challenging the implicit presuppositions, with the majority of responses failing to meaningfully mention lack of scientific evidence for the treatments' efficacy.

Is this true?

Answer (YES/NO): NO